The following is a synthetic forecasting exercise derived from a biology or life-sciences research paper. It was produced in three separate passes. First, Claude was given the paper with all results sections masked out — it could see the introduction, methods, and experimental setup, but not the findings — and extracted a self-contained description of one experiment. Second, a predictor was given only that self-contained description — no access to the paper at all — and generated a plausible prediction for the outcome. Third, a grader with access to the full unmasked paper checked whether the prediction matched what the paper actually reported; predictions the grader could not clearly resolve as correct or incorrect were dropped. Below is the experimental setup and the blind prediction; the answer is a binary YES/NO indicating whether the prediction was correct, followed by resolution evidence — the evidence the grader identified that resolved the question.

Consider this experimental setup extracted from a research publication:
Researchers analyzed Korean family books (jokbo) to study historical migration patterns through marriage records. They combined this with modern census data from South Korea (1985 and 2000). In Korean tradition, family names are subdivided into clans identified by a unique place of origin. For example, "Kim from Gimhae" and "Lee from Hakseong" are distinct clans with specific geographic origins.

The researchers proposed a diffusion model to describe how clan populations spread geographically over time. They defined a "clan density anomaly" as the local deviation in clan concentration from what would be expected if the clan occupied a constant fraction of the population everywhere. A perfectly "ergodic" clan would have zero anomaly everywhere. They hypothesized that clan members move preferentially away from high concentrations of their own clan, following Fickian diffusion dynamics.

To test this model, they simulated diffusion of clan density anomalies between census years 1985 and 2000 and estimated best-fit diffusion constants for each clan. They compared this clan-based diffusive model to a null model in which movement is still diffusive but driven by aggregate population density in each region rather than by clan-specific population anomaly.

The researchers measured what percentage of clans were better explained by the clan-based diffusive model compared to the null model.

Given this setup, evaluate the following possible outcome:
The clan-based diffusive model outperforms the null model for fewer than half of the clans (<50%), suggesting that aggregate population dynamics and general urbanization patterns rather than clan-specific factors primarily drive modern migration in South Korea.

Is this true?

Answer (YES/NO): NO